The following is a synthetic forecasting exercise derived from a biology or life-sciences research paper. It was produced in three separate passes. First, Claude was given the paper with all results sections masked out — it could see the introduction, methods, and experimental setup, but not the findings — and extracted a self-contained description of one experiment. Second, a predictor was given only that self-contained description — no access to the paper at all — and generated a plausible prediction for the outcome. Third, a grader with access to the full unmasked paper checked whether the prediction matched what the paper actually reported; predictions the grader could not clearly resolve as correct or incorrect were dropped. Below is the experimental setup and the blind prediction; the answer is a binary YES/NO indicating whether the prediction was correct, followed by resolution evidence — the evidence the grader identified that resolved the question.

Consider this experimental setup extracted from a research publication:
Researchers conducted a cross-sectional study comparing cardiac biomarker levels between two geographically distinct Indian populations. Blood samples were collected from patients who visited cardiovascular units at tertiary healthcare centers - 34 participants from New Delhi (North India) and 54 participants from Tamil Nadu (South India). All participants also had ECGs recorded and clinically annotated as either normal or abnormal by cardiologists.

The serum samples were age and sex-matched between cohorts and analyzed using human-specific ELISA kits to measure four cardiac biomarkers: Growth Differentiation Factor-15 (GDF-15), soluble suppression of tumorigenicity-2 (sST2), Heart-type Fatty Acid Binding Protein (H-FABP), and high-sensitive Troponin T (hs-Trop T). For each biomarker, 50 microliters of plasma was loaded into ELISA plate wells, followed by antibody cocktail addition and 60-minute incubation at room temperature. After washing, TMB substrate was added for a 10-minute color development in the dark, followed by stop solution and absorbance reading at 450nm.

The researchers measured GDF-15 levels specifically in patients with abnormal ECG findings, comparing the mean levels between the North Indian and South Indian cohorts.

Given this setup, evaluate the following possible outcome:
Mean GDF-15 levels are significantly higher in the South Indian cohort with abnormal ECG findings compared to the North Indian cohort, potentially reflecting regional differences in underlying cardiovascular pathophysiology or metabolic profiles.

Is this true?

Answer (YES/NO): YES